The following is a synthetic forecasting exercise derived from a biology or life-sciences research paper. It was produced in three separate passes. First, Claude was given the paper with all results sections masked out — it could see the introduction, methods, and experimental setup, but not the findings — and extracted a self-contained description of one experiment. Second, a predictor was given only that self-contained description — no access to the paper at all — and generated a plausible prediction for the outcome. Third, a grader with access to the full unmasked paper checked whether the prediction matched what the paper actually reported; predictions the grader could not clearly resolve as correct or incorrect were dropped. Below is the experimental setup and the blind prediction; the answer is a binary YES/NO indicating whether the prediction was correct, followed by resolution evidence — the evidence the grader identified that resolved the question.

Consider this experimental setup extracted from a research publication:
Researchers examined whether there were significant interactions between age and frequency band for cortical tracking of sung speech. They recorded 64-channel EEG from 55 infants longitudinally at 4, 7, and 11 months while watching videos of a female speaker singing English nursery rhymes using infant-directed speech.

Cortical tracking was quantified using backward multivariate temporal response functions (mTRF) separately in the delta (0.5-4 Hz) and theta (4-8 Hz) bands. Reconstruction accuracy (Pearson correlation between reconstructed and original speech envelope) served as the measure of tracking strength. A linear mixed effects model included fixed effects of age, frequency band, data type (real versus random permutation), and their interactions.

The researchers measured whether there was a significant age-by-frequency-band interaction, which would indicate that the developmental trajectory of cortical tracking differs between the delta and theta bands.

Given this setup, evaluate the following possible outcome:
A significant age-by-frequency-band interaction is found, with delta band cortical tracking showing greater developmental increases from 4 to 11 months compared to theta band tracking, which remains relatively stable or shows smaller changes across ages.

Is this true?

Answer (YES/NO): NO